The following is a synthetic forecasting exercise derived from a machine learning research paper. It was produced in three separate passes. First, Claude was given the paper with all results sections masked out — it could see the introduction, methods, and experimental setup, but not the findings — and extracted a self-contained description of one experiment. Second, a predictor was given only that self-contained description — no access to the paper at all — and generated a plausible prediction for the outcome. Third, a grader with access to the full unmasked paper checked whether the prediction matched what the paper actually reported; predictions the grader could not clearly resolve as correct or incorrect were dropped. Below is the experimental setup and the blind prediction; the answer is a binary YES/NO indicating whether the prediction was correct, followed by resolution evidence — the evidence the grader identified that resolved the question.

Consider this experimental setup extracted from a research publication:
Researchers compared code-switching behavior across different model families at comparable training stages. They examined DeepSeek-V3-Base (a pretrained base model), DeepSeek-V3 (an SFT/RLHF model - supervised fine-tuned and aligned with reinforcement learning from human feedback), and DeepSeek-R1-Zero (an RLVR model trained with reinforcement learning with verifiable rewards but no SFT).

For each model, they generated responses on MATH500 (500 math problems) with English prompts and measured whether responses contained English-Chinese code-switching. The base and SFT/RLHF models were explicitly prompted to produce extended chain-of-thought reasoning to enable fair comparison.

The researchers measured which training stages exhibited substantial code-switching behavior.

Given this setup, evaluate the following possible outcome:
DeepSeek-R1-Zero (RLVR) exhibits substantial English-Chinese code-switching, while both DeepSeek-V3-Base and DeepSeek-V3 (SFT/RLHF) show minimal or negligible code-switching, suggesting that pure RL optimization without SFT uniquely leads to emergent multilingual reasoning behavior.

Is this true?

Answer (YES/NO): NO